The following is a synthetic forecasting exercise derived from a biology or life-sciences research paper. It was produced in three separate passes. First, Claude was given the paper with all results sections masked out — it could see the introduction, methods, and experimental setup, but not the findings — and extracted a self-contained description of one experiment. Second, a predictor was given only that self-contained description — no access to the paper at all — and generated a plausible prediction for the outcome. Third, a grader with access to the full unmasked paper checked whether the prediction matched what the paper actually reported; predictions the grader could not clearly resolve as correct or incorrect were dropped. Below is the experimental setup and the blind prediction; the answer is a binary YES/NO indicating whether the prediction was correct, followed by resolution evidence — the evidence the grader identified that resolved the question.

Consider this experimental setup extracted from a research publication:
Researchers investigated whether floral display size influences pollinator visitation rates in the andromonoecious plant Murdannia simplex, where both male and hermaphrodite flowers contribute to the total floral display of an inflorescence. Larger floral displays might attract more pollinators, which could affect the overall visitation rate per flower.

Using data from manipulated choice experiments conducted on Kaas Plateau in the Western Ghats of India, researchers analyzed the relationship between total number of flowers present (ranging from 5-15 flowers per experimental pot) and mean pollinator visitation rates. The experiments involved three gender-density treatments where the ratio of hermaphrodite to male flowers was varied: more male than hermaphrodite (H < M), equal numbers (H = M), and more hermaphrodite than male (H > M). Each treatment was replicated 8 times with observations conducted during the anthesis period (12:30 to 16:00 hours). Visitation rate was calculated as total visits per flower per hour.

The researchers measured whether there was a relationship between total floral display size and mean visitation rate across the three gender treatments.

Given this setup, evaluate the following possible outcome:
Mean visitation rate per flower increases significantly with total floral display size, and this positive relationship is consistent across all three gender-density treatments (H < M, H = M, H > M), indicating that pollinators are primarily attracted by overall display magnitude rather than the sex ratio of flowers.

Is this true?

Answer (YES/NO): NO